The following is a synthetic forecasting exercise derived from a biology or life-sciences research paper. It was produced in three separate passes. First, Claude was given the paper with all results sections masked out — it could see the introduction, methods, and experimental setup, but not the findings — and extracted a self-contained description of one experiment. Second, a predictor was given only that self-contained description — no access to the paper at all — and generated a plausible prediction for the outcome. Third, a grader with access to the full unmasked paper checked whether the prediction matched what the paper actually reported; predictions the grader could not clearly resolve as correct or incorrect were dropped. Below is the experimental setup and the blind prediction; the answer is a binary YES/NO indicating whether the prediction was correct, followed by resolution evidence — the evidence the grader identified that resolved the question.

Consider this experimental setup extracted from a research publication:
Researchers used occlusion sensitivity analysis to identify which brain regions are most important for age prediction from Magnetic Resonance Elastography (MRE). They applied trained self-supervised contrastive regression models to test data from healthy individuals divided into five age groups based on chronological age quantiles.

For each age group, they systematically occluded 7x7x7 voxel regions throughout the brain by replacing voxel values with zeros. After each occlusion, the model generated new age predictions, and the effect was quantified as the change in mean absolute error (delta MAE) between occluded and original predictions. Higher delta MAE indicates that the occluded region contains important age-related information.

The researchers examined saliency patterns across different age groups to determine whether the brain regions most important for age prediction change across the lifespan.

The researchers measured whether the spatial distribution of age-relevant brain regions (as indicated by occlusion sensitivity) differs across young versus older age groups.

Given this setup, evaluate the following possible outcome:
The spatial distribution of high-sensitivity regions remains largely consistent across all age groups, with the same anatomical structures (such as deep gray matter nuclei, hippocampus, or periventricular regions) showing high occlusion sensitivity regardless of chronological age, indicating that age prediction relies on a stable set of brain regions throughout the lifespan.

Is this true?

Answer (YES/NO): NO